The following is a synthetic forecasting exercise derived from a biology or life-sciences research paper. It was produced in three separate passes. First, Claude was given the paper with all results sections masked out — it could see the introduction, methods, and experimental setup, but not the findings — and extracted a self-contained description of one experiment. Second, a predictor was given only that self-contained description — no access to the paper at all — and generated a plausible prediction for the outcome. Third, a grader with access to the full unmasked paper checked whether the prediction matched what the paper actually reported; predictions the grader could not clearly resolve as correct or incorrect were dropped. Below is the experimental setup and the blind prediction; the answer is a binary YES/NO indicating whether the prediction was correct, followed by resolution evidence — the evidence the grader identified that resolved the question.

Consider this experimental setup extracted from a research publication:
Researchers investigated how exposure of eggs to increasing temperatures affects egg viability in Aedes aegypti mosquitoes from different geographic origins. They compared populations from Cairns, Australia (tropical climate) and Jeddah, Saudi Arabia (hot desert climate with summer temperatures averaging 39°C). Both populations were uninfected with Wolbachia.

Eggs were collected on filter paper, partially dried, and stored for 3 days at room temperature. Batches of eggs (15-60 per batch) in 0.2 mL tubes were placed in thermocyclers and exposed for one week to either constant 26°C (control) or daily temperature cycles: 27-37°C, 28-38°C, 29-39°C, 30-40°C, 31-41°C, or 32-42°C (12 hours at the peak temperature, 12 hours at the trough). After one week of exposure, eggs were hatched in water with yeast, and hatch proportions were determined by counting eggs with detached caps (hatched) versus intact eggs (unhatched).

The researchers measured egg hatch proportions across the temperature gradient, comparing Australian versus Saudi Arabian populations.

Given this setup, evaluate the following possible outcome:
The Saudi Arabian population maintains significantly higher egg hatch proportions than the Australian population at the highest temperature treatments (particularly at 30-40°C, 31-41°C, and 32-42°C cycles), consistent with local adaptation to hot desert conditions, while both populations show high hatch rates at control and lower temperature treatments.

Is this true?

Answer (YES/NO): NO